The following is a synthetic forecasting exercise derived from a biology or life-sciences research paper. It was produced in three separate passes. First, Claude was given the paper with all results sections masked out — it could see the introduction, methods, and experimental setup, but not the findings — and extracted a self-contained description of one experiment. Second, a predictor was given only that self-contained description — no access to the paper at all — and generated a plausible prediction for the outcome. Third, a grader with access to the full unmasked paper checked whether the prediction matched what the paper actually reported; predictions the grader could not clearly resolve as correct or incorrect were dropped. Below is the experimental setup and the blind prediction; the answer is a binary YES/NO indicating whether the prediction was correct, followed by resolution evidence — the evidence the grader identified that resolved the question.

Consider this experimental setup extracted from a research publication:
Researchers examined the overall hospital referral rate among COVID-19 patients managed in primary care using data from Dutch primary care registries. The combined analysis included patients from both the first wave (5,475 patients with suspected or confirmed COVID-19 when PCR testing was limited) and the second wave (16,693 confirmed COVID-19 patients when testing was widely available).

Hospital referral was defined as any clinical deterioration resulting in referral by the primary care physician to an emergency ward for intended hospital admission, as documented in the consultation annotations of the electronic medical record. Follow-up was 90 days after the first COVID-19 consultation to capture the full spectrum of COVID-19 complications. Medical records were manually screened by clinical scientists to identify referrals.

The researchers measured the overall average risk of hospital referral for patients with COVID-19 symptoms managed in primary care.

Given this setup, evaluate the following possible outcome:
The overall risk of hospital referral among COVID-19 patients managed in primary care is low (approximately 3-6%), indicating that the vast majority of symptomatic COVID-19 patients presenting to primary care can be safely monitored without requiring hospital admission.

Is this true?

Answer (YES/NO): YES